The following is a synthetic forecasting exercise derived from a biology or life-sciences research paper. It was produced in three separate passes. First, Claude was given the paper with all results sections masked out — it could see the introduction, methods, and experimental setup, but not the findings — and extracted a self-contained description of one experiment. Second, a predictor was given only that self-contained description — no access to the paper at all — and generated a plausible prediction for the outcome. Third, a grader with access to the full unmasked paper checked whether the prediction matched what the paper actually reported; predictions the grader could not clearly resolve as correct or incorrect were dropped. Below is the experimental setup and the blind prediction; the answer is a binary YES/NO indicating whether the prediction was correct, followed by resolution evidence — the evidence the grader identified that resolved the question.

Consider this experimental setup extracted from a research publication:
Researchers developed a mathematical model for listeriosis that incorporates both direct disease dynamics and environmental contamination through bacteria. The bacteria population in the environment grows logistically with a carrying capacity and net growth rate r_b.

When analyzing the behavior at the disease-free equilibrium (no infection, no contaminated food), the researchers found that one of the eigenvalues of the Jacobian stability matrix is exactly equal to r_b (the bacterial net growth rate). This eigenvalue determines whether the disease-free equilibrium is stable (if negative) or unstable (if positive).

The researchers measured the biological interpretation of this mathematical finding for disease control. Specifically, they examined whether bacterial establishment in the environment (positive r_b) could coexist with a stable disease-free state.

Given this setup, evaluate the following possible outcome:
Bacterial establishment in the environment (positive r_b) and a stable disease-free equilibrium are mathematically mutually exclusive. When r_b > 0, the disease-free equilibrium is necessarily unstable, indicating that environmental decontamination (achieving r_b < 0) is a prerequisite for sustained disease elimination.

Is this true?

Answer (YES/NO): YES